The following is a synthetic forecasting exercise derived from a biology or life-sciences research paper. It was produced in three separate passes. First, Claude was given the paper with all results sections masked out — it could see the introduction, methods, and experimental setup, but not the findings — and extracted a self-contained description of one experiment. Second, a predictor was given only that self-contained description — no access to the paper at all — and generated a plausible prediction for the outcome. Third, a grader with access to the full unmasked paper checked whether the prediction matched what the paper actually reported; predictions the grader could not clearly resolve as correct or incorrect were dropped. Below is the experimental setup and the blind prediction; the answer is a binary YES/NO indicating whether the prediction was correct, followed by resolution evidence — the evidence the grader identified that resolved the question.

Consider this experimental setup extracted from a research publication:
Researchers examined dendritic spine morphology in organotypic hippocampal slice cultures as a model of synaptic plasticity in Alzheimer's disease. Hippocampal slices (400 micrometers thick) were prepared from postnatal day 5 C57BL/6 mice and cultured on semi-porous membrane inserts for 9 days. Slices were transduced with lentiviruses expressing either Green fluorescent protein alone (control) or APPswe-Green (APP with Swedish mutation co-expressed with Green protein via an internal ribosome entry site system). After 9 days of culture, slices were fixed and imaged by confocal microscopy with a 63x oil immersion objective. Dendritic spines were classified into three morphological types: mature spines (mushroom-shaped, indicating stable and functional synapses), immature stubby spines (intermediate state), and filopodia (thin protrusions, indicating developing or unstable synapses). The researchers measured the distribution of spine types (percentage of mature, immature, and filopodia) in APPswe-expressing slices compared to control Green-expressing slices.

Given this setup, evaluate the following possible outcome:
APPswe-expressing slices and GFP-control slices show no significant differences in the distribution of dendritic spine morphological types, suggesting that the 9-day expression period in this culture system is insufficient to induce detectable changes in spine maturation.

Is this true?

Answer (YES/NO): NO